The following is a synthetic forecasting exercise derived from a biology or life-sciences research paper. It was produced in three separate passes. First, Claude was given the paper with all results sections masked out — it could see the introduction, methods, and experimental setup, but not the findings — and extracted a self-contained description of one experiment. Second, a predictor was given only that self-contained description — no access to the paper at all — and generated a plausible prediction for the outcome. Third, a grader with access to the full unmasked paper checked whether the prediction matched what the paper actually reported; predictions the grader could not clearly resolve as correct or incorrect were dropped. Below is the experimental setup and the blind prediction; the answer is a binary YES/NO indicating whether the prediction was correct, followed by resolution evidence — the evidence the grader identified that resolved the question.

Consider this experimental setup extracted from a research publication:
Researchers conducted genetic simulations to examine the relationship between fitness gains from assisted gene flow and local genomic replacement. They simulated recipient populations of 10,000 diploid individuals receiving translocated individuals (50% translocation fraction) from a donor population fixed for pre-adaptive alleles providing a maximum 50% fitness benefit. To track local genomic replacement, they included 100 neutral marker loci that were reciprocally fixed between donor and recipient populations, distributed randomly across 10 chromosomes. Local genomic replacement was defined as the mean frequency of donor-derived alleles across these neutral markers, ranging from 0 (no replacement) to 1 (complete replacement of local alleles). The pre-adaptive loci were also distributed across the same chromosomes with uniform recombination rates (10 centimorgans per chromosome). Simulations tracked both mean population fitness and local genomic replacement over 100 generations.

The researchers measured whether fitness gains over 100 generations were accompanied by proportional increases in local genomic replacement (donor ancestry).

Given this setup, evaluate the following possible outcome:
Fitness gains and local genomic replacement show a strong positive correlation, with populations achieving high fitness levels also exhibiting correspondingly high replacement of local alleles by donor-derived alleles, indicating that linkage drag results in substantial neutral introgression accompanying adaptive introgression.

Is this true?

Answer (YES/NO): YES